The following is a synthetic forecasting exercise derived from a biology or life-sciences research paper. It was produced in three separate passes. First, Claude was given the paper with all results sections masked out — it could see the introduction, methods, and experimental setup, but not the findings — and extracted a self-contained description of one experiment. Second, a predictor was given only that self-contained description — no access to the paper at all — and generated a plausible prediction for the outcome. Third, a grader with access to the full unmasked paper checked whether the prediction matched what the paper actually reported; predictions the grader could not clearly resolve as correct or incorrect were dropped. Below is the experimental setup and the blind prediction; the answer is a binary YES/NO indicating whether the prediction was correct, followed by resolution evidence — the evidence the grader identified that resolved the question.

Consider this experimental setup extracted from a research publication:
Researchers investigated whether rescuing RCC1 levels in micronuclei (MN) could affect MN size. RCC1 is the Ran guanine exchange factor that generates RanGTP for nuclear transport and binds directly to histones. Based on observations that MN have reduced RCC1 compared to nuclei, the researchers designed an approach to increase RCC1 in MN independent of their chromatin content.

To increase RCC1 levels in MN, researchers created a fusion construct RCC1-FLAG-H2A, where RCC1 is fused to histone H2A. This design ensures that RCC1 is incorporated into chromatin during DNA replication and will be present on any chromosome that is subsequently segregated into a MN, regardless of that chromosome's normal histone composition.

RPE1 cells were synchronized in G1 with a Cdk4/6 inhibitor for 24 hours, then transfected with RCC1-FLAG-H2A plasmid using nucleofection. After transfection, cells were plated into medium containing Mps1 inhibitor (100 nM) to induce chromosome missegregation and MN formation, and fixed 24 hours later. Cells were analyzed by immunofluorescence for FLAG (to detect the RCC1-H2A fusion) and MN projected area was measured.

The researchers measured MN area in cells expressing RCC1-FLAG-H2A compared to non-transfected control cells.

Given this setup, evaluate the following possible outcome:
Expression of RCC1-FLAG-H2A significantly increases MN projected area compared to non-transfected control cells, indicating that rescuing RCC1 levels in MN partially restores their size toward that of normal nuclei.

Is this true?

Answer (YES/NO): NO